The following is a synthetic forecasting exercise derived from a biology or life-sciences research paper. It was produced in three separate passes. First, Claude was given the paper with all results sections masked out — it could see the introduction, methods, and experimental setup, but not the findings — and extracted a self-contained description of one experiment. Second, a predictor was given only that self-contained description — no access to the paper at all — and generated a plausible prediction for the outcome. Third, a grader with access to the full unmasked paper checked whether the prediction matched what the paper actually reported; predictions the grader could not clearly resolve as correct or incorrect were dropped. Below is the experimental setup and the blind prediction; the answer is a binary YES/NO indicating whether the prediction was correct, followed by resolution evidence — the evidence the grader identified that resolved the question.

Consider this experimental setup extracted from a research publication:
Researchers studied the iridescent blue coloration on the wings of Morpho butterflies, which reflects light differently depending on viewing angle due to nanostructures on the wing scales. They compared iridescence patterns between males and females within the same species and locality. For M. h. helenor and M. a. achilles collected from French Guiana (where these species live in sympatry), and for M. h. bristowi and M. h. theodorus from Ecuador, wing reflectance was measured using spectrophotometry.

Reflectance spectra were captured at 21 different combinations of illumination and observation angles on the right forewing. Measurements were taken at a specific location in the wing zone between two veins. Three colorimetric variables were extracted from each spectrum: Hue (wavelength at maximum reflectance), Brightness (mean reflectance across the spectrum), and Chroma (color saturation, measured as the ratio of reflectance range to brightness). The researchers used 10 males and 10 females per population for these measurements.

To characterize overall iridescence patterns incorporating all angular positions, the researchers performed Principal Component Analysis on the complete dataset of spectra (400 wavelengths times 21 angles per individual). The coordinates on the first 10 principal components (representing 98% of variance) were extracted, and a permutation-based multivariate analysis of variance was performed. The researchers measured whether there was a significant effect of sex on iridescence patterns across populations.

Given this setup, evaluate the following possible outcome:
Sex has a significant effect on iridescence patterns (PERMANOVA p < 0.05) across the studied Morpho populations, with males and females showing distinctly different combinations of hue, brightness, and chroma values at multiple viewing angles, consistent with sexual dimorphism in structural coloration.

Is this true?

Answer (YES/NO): NO